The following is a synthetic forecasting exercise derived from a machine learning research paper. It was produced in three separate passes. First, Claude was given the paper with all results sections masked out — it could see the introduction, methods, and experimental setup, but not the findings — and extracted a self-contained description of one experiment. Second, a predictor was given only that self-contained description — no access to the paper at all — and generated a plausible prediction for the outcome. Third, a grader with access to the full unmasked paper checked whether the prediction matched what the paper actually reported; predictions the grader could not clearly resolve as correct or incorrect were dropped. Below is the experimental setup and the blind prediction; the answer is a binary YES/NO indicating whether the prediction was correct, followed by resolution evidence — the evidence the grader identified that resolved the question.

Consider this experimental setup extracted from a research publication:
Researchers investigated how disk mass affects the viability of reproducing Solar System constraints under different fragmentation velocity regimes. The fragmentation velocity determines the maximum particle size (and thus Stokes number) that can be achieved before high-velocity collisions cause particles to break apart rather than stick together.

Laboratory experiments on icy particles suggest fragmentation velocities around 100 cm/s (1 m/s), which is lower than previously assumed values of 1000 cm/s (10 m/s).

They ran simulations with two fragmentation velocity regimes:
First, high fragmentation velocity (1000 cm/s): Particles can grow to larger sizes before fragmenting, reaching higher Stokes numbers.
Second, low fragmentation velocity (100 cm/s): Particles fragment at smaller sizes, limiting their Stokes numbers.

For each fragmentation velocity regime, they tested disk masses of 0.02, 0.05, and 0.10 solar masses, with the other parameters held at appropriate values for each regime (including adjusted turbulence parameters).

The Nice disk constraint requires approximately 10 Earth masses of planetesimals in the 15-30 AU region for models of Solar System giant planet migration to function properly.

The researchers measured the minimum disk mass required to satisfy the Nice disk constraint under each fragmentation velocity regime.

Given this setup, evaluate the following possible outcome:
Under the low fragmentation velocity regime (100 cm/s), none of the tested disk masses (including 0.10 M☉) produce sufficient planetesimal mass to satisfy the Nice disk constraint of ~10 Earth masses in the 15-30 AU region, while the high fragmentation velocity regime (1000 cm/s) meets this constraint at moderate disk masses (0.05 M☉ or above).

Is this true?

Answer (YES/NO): NO